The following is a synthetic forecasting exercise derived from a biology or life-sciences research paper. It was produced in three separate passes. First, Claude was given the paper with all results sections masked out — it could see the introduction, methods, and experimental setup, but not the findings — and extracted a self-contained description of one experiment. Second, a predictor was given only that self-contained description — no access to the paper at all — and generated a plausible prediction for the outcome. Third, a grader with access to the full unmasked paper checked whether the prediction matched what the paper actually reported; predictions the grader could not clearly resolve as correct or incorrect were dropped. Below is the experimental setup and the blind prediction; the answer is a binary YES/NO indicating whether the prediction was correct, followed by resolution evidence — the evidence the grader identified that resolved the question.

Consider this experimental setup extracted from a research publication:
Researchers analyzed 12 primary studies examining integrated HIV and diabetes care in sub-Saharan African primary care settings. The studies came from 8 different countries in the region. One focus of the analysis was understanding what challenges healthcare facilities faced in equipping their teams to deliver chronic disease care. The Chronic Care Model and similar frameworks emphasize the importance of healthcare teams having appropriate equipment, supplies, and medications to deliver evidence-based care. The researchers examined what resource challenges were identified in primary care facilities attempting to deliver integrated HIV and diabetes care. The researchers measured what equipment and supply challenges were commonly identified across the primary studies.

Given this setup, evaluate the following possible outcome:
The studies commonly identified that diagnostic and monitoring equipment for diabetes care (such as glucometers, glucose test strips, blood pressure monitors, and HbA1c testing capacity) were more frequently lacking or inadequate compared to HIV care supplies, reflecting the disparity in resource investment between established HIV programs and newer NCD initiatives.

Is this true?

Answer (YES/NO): NO